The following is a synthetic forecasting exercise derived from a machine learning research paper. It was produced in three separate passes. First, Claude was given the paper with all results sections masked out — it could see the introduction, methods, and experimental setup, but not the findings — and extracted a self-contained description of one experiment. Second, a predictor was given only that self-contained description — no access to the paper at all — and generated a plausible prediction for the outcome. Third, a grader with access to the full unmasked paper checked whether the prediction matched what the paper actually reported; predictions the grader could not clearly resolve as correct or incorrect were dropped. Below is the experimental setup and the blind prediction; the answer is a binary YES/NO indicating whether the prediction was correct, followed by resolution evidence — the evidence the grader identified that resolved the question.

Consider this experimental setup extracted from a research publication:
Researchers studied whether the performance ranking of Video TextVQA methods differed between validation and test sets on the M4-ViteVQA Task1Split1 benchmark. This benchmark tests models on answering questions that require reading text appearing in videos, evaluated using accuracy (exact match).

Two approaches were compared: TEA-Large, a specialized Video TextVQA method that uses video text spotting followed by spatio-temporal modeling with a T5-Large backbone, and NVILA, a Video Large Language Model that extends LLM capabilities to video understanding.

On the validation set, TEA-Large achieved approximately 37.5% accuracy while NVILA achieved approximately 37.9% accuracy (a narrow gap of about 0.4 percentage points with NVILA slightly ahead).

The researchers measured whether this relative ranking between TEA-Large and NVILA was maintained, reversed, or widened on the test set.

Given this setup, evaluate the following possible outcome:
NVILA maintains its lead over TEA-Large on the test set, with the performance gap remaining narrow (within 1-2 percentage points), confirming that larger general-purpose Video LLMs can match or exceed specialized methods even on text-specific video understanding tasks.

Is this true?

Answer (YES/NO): NO